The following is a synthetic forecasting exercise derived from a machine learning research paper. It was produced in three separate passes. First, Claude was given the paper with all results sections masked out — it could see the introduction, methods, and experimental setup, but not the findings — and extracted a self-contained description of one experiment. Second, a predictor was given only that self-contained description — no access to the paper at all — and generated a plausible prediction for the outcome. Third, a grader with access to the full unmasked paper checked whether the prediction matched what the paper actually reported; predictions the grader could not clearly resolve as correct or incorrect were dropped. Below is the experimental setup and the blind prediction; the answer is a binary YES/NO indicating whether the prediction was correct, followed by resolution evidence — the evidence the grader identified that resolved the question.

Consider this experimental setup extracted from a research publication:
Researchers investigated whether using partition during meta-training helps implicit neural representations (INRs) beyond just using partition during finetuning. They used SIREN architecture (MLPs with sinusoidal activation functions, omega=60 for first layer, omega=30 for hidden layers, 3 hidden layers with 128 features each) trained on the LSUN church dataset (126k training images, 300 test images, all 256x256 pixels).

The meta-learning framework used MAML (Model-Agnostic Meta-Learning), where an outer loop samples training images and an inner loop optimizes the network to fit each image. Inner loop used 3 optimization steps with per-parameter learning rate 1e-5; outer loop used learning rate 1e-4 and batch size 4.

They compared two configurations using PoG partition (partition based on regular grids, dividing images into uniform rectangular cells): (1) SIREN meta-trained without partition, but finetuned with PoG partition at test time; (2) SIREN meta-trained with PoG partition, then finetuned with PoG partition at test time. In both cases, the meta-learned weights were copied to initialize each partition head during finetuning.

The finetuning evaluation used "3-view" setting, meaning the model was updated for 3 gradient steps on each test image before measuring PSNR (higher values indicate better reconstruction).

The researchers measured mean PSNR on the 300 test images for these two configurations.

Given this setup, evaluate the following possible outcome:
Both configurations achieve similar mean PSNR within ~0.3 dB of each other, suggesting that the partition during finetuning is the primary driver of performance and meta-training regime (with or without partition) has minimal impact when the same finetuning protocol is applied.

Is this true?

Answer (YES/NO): NO